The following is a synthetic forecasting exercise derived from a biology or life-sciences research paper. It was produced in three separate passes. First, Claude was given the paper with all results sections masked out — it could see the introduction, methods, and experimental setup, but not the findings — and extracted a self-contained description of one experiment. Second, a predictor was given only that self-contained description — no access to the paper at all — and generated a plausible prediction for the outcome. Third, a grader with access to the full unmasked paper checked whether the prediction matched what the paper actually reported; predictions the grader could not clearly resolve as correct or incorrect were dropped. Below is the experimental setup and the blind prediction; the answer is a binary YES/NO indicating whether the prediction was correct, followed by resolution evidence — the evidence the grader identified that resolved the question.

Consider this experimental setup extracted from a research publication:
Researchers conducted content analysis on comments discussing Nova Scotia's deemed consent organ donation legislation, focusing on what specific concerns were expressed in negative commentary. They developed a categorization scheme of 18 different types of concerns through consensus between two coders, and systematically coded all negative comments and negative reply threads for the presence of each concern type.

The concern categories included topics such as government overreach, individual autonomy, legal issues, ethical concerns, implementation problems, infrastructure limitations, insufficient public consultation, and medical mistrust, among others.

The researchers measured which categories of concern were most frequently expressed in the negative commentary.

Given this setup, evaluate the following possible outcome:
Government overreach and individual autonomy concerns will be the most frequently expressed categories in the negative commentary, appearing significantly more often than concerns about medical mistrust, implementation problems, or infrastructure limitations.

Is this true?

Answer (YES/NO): YES